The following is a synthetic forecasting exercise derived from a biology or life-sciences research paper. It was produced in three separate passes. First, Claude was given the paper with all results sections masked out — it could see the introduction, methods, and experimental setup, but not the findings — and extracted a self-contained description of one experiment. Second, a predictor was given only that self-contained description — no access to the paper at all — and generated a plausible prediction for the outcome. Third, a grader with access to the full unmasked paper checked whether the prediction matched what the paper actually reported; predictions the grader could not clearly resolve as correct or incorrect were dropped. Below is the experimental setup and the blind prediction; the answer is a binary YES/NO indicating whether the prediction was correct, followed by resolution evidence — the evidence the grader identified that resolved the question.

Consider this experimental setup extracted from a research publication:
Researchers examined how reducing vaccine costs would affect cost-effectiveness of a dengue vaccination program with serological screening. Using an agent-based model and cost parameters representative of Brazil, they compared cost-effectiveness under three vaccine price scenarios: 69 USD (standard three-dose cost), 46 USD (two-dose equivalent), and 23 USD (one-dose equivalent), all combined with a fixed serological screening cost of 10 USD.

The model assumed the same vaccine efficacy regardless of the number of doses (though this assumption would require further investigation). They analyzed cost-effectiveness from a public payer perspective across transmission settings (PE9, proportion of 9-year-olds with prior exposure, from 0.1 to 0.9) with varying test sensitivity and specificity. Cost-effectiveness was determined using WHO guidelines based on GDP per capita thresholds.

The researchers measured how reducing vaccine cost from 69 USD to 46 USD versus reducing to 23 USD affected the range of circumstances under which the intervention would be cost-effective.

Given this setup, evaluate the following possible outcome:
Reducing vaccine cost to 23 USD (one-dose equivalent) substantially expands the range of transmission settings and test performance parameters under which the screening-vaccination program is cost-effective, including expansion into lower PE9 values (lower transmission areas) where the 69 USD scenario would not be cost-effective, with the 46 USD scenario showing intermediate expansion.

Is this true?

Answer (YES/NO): NO